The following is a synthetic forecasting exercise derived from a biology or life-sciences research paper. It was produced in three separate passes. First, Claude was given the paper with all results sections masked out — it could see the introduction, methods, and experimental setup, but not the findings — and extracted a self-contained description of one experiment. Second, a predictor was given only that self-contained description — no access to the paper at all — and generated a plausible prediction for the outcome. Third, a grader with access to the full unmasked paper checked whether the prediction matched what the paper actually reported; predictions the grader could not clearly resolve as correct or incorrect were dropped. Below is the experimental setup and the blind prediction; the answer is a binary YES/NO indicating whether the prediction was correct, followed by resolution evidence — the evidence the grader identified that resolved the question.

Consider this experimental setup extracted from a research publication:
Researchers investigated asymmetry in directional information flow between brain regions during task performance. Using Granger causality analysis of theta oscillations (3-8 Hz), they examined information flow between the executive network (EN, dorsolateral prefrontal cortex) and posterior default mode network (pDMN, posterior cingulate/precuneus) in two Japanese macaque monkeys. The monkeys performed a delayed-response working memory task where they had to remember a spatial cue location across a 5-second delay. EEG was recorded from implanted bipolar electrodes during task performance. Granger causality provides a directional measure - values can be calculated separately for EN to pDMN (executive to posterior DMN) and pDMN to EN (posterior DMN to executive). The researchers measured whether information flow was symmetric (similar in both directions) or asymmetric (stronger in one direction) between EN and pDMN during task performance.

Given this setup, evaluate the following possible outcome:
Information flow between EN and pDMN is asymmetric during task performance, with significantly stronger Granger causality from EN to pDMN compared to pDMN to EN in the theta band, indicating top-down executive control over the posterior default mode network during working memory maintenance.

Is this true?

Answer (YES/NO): NO